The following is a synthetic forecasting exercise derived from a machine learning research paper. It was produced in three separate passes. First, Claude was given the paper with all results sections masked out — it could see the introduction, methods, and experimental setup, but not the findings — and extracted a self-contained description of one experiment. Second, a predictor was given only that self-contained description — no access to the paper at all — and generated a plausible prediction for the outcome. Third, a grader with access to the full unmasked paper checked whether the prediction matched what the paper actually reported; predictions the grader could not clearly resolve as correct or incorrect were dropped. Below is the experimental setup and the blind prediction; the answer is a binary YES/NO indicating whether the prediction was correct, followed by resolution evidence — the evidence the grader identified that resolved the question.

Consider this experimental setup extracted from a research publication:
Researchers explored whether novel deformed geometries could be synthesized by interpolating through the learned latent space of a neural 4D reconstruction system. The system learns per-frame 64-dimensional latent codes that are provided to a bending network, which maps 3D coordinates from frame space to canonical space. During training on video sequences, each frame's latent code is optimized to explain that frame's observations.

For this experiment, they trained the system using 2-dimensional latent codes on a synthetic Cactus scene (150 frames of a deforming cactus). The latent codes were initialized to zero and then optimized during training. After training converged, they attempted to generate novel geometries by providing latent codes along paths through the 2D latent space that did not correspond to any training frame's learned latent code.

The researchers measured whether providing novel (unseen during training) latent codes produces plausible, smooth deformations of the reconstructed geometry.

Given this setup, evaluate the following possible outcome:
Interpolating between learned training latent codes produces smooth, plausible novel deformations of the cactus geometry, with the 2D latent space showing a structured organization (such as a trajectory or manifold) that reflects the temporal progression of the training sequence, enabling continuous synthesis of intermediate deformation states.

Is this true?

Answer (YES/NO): YES